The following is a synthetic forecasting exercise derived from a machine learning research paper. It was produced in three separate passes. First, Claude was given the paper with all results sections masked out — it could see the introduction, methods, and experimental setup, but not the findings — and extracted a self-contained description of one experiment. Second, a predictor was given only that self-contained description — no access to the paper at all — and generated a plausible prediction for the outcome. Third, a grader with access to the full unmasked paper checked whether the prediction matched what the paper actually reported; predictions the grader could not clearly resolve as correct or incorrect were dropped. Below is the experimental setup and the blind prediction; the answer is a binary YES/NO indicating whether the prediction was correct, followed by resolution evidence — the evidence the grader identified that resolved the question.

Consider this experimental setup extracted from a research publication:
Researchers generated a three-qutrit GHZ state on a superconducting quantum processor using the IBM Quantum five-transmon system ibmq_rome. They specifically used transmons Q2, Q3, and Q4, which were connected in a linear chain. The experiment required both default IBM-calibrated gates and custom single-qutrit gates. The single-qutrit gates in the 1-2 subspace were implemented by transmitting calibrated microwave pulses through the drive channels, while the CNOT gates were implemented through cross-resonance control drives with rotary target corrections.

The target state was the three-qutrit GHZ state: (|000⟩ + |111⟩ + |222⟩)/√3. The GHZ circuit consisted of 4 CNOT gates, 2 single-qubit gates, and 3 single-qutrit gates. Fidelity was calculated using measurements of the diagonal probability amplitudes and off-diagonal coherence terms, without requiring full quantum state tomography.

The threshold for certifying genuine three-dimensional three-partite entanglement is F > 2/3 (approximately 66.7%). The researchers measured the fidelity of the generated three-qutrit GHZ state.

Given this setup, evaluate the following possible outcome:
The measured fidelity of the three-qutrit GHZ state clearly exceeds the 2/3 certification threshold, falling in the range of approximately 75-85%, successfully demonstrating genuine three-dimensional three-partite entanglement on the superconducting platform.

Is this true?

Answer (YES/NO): YES